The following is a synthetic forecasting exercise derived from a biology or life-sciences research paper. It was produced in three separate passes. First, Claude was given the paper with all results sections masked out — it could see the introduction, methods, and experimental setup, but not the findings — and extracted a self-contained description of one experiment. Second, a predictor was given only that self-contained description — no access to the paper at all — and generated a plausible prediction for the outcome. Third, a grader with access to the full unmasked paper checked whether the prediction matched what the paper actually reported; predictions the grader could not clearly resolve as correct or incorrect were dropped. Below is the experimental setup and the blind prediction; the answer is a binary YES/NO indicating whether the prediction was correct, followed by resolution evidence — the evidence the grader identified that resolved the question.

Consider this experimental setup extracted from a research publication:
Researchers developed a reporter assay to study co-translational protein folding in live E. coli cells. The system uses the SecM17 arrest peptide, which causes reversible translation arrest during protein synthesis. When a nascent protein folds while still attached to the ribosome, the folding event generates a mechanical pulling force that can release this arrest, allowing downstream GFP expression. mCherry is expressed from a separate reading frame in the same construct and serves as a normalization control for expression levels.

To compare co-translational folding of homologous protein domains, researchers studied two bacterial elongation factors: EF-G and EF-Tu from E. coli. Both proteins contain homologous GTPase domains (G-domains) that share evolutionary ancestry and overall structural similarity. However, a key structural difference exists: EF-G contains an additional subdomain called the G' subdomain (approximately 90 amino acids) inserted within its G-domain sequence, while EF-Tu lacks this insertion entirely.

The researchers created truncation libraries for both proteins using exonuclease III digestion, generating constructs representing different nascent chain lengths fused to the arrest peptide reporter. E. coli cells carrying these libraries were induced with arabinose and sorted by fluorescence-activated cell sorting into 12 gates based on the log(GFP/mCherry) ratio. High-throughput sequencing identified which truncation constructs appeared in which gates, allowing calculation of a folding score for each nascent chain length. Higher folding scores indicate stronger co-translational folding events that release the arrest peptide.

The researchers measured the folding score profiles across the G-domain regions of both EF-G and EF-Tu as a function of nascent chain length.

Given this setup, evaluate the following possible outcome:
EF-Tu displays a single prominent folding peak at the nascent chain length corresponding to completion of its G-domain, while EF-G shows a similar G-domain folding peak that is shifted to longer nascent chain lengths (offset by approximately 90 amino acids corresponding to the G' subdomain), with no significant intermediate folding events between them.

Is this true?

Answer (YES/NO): NO